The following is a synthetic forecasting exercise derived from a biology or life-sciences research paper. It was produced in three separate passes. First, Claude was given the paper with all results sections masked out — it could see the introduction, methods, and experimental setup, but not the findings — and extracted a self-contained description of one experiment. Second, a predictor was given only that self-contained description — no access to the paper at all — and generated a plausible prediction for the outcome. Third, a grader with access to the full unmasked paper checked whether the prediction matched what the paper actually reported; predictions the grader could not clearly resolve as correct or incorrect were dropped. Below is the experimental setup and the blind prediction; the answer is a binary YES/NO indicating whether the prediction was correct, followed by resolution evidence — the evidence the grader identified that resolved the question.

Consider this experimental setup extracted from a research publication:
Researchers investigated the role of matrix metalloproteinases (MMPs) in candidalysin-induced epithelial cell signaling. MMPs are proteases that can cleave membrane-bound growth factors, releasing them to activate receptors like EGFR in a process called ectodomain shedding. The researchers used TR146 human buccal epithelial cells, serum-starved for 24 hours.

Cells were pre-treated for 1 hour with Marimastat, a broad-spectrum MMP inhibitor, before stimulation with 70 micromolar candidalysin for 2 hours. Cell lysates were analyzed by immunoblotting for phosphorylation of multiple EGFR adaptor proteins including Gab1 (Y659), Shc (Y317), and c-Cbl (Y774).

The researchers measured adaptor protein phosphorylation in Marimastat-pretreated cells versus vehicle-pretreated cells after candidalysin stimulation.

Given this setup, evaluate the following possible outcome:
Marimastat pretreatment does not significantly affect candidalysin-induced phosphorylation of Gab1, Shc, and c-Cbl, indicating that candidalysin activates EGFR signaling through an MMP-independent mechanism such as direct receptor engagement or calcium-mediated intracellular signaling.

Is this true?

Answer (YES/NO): NO